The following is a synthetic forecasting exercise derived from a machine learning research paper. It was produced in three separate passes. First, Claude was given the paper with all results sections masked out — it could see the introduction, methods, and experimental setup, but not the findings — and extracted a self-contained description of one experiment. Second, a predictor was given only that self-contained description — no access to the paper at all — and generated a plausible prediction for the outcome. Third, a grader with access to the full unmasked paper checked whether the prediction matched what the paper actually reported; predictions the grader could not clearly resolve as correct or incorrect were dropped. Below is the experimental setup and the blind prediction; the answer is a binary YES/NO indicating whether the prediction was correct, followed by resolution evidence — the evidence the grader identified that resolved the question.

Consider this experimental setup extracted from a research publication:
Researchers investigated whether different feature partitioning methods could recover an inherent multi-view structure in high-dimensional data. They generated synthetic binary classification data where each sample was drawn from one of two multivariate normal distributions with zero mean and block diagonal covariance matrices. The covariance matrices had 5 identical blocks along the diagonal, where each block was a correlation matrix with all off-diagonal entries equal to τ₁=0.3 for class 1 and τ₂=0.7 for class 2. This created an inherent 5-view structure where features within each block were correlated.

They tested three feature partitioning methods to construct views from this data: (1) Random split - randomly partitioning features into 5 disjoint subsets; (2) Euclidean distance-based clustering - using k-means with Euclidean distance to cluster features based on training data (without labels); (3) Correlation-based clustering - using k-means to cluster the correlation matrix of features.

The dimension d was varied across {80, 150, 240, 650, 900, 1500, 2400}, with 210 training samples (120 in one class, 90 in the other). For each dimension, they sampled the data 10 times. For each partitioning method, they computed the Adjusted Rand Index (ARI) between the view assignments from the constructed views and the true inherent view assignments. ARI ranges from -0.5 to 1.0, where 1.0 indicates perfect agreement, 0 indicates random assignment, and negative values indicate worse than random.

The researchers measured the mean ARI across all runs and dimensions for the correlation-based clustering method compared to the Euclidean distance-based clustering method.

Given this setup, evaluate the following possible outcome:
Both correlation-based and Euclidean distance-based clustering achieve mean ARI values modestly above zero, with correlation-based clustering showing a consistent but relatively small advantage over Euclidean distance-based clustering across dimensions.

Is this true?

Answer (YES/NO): NO